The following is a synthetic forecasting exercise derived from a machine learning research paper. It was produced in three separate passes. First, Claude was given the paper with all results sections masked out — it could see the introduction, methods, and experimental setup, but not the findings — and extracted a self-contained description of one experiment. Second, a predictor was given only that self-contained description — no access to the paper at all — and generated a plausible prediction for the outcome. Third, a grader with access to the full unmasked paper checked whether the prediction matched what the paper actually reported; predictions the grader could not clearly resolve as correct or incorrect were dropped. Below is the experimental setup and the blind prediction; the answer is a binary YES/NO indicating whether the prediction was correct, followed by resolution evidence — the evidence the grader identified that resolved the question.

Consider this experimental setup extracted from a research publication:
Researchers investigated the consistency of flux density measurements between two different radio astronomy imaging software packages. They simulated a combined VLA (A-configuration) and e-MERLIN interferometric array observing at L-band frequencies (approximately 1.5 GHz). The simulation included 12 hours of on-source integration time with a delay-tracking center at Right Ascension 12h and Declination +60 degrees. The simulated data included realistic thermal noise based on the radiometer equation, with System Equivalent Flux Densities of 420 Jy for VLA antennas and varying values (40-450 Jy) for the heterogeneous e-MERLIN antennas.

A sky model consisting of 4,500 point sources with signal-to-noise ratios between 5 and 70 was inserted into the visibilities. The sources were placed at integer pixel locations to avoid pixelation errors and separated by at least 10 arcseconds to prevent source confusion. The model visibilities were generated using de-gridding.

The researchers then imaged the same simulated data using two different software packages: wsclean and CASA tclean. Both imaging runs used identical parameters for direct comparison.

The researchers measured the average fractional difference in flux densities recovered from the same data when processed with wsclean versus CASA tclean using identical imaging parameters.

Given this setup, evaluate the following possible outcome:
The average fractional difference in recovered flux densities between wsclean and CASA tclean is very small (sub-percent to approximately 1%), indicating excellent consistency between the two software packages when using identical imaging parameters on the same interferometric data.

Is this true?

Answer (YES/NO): YES